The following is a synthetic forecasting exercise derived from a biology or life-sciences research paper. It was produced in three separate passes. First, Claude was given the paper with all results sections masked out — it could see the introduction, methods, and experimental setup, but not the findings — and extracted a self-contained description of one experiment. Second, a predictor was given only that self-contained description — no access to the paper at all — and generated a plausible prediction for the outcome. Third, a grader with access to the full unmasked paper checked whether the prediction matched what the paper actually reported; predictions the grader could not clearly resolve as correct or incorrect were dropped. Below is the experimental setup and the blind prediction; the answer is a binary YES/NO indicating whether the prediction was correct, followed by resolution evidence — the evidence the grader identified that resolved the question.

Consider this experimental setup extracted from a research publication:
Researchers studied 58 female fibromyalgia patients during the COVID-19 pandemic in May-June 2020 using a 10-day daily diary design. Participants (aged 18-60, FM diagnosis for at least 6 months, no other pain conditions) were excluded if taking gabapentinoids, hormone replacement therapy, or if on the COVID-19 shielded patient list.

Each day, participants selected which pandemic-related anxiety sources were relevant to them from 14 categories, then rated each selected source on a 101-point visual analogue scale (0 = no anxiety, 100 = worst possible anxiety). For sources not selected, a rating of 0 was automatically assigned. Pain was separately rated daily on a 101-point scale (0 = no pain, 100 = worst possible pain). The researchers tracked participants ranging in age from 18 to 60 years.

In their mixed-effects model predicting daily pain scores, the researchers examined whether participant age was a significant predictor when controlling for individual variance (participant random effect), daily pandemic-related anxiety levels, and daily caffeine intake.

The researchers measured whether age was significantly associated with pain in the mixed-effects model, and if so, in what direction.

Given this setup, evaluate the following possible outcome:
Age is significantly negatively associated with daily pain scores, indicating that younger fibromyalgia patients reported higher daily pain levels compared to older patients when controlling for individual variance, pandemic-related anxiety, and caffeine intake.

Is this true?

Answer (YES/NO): NO